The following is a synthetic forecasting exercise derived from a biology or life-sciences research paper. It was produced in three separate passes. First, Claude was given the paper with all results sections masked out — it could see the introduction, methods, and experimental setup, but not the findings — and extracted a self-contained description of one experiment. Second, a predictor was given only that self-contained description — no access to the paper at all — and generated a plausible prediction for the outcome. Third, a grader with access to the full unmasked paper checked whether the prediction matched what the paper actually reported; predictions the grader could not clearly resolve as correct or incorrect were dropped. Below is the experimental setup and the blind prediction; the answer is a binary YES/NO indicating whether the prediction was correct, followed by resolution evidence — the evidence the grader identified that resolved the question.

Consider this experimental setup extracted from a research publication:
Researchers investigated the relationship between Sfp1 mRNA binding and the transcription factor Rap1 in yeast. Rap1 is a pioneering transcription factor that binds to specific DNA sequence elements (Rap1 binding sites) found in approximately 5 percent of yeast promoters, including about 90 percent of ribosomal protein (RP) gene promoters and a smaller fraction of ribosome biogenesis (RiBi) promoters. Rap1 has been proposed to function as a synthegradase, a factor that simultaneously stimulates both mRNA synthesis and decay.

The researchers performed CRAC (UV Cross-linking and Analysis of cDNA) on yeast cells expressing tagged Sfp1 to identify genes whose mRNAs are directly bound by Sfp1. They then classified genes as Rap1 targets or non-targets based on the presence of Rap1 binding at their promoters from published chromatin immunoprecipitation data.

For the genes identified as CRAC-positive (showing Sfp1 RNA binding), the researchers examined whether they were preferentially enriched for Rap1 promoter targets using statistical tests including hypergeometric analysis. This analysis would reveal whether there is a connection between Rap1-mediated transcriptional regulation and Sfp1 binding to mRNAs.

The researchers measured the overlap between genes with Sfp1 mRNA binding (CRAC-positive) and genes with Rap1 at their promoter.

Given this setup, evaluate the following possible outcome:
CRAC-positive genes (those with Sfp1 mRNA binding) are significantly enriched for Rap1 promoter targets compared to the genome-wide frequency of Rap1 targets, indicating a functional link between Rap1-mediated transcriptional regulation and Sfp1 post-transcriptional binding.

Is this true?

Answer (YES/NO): YES